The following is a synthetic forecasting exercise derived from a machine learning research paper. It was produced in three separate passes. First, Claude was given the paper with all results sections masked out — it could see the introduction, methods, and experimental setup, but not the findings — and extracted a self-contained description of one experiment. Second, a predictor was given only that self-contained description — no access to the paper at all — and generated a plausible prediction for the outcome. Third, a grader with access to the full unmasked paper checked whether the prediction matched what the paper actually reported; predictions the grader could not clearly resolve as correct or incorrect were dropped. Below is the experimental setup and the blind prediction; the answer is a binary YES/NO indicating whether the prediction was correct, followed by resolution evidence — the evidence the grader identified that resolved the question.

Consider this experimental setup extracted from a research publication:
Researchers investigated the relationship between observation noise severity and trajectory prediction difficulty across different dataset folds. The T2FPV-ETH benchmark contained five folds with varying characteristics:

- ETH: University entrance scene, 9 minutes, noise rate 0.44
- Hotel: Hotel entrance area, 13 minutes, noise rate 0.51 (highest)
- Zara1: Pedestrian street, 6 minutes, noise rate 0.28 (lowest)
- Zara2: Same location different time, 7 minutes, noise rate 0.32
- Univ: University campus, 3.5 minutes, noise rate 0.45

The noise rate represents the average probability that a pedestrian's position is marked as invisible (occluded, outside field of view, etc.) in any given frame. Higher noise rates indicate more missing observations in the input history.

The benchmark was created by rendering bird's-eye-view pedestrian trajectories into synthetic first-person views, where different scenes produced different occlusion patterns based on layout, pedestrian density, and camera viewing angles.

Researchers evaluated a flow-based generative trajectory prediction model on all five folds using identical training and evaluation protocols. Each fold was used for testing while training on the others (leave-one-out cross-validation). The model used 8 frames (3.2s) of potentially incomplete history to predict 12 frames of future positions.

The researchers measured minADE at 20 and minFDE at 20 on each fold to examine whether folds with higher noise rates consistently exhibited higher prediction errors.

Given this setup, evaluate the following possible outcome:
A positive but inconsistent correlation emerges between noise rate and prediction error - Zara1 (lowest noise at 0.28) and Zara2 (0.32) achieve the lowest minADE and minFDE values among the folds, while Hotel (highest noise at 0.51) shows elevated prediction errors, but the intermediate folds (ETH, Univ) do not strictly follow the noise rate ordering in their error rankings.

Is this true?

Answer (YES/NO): NO